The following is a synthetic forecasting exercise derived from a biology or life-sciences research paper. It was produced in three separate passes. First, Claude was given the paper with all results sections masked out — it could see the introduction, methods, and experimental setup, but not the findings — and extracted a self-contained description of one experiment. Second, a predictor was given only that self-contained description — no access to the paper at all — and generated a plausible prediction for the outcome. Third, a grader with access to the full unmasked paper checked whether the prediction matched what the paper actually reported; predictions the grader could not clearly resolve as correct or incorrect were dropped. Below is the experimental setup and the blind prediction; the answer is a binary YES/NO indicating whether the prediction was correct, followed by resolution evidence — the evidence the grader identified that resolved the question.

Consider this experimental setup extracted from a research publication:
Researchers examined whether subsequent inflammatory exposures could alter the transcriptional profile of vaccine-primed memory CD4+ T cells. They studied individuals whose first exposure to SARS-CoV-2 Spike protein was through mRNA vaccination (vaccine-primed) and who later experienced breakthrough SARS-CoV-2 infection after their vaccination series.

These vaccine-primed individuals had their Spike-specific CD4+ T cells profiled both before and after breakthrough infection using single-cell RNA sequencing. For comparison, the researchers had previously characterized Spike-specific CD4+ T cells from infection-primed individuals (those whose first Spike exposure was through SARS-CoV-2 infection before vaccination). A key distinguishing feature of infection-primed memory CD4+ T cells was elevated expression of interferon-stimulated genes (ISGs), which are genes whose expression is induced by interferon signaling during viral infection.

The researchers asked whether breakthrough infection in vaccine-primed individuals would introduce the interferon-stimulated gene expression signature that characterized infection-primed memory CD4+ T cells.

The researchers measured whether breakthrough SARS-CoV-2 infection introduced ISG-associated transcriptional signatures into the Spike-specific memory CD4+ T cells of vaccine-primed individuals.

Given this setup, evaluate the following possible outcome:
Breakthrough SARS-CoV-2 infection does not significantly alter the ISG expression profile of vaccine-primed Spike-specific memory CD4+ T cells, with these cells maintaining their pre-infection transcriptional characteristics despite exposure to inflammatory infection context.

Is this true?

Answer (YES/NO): YES